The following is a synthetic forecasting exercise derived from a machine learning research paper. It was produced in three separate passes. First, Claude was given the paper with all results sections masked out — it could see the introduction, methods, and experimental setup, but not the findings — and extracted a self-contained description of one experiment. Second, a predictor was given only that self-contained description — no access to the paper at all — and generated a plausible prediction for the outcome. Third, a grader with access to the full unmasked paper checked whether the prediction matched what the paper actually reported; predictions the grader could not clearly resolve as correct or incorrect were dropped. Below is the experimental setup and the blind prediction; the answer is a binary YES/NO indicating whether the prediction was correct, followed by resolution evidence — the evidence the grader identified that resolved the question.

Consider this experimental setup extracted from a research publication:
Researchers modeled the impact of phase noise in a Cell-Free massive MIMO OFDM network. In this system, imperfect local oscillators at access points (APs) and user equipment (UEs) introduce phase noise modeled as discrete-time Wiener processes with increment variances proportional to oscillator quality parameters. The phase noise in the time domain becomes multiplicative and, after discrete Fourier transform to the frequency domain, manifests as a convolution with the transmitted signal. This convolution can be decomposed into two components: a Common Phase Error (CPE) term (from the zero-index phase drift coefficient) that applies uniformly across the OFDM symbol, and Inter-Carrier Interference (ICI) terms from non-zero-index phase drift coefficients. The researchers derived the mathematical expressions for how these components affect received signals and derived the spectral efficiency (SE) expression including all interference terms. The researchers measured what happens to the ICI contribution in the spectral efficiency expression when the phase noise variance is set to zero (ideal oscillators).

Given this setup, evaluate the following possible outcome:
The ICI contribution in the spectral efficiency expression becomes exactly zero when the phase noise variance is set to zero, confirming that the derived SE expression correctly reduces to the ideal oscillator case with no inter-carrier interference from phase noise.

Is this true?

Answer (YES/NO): YES